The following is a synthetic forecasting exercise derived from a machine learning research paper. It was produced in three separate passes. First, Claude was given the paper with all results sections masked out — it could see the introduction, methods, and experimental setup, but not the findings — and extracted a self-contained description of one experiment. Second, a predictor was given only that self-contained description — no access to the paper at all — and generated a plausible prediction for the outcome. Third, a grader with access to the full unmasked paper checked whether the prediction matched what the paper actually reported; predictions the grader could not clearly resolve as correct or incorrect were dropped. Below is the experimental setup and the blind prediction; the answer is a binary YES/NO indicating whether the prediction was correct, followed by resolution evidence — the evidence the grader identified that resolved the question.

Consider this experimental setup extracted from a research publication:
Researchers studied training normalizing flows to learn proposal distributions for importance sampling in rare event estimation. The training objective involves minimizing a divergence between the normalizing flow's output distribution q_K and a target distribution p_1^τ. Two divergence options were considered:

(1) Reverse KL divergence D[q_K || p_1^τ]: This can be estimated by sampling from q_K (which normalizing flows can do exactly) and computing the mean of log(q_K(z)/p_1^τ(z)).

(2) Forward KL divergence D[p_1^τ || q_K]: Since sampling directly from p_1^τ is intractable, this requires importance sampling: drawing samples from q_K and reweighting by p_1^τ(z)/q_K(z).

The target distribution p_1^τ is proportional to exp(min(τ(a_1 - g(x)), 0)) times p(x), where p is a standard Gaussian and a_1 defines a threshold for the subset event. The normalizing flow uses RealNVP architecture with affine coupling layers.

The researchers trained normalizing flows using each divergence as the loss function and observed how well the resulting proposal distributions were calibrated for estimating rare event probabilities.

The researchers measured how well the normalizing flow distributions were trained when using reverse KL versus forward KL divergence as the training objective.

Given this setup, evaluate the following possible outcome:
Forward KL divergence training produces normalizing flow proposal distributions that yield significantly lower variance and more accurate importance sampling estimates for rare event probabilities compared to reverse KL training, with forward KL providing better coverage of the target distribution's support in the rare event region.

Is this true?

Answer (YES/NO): NO